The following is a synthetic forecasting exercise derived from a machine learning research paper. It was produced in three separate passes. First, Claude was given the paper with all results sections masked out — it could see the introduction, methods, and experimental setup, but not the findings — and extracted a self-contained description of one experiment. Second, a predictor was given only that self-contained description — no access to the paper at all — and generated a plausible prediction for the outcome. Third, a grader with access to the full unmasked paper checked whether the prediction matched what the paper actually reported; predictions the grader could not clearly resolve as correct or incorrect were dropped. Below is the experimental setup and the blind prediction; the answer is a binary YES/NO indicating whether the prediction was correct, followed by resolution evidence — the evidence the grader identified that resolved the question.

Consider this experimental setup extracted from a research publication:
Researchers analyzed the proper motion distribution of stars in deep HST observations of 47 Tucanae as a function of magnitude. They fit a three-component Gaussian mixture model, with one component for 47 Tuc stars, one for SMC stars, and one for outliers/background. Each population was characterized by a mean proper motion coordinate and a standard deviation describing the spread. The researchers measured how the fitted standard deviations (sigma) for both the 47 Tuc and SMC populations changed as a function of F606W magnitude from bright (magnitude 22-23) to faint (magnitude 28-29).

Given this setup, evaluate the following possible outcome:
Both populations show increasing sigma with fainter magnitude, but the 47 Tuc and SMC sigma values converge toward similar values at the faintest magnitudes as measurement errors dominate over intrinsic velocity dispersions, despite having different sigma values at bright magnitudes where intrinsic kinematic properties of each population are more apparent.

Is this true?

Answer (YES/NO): YES